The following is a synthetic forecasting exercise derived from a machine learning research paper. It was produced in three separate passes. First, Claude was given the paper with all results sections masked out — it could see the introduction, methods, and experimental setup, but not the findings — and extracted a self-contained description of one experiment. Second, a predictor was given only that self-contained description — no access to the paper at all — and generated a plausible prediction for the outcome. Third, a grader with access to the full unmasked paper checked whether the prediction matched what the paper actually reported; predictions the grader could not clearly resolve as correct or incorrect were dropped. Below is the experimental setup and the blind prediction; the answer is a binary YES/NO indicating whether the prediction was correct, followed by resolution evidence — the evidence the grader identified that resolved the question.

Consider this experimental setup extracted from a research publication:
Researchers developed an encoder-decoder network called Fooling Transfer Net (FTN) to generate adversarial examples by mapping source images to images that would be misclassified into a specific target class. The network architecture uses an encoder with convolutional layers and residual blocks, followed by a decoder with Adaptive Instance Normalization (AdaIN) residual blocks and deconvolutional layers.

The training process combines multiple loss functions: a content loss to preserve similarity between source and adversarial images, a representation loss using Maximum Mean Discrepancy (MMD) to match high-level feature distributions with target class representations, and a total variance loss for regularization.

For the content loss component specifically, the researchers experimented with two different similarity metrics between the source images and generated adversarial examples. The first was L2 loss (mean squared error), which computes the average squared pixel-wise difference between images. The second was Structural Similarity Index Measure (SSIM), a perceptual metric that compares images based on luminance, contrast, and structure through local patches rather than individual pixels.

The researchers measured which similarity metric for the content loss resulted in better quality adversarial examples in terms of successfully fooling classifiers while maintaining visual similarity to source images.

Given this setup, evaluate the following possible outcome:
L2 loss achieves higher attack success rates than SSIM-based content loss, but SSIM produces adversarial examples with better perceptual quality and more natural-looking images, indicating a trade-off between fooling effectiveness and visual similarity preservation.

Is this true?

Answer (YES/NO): NO